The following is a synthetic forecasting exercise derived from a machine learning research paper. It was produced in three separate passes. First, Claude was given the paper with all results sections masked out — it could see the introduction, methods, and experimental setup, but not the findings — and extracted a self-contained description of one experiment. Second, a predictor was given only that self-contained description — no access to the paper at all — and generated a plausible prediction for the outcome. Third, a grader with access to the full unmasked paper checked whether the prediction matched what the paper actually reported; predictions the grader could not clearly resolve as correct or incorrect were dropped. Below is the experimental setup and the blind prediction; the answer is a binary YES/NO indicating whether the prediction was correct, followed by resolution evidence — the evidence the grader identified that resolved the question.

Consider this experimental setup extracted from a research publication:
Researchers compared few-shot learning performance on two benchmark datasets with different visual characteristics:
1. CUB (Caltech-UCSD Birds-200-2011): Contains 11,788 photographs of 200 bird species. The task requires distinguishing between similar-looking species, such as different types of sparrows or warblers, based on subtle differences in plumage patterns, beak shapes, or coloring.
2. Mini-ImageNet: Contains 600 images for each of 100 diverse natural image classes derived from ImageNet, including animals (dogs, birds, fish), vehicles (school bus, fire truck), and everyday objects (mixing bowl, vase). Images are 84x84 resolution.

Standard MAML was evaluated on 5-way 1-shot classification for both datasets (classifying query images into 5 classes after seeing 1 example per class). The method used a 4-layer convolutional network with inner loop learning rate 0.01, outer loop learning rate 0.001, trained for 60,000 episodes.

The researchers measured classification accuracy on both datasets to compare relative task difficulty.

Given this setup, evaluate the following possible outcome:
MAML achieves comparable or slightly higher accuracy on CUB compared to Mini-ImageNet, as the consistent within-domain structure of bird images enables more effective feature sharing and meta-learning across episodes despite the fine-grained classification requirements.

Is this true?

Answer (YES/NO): NO